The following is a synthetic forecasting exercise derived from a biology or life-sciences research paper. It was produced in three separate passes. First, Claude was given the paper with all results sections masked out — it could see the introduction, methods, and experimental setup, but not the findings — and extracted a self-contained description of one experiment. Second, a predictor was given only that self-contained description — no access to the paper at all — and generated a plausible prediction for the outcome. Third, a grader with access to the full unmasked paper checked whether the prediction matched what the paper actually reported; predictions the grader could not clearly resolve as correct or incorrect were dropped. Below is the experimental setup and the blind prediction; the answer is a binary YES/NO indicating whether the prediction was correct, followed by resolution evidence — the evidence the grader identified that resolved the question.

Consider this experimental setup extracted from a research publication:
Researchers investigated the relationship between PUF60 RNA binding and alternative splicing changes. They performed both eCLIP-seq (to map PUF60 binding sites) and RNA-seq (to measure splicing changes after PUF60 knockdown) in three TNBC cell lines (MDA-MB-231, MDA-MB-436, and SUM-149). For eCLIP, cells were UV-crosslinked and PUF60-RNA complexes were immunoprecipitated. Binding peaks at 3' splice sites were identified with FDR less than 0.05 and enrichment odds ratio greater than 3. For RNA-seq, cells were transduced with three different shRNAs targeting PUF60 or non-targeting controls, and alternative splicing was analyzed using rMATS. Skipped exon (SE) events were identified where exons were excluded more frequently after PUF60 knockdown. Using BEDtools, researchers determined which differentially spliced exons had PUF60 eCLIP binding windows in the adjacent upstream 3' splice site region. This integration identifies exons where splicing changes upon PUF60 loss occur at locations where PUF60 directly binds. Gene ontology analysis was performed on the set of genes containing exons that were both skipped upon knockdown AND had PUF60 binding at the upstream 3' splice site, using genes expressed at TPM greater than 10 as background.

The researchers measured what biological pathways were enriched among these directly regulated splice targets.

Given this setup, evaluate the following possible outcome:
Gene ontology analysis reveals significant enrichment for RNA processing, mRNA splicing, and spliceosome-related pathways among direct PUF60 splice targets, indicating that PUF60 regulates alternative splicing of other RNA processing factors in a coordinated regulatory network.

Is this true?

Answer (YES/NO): NO